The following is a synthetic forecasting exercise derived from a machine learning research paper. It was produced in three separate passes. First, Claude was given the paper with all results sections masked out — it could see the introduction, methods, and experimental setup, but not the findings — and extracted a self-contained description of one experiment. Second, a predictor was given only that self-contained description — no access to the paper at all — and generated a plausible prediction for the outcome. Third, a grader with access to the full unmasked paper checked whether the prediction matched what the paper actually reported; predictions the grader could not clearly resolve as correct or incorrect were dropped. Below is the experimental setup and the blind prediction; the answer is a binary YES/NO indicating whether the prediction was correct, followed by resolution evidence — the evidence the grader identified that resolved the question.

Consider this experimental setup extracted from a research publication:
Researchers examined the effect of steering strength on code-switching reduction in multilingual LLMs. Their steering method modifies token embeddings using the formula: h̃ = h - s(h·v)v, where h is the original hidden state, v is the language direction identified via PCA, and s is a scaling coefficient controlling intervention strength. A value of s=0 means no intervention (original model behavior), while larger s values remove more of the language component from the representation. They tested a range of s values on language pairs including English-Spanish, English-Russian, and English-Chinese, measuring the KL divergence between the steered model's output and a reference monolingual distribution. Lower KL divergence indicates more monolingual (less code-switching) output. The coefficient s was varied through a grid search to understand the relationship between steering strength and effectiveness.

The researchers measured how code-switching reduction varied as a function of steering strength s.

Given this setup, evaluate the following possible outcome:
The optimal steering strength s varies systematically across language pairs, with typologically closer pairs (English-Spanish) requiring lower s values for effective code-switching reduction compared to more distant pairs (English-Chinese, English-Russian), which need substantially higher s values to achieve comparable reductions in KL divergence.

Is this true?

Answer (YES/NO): NO